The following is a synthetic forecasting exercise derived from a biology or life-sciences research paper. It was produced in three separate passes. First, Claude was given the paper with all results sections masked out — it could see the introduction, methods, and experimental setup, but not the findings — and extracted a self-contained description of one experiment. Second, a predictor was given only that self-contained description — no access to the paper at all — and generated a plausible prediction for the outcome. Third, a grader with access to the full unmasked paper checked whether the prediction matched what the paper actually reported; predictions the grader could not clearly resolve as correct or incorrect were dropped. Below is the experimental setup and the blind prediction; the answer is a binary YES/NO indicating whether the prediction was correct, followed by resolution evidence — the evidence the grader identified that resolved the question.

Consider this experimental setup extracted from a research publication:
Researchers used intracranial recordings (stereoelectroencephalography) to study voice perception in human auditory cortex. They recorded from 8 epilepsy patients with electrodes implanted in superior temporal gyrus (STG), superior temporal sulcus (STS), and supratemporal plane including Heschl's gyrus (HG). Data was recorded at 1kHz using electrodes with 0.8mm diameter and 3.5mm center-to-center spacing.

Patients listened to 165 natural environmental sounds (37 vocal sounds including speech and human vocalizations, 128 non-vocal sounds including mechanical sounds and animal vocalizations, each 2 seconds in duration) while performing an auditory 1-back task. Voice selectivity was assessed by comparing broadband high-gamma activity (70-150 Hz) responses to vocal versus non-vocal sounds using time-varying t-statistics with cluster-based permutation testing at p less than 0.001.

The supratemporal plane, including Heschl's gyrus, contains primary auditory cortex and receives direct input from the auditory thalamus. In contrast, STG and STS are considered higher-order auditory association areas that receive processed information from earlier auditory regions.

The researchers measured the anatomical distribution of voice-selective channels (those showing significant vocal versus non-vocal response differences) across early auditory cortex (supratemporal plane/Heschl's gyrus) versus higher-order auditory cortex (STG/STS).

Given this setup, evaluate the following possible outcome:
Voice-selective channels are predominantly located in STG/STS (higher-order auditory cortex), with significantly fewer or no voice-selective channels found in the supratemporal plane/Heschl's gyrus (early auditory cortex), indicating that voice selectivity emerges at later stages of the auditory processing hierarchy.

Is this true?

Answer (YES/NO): NO